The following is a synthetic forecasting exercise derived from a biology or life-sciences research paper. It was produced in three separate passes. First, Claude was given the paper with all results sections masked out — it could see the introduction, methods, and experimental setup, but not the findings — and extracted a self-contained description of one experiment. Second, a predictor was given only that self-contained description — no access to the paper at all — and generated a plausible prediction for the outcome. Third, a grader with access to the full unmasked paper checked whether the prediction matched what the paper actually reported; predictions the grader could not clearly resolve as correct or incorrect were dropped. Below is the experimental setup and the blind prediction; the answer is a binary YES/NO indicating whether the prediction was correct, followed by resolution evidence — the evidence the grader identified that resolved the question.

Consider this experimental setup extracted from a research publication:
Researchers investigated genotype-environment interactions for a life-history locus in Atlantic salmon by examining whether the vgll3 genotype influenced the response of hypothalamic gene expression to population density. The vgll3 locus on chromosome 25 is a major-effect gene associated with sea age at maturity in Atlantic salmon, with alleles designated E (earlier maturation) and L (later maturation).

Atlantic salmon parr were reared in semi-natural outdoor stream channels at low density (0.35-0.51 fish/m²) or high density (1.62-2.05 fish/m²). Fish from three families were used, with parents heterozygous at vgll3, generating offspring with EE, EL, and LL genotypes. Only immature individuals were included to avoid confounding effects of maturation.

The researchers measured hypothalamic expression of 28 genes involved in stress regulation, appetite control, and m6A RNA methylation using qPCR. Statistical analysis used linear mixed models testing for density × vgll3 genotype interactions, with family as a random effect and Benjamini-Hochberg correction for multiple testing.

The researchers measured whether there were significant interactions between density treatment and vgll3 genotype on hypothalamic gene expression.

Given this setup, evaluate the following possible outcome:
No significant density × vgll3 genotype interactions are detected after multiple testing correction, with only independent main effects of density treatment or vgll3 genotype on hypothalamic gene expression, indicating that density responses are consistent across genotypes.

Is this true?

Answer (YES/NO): NO